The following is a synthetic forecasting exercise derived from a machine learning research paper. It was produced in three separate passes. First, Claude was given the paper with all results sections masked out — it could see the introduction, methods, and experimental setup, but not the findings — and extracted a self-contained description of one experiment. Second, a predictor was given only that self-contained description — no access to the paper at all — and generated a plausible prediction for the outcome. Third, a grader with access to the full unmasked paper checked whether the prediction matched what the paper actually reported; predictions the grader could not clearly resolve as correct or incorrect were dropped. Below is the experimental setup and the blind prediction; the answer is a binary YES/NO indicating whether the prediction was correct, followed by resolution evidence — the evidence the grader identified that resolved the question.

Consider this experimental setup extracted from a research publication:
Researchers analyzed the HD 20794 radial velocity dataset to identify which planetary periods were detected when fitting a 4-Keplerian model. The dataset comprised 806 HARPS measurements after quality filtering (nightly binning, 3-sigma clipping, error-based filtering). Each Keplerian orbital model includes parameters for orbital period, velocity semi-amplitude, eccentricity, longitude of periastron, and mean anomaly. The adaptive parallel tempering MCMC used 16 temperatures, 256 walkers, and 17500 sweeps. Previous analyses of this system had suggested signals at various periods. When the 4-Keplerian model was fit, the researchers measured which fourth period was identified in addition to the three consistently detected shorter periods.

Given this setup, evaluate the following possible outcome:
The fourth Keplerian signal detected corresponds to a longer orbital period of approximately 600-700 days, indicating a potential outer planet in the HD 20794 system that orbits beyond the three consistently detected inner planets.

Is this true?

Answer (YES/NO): NO